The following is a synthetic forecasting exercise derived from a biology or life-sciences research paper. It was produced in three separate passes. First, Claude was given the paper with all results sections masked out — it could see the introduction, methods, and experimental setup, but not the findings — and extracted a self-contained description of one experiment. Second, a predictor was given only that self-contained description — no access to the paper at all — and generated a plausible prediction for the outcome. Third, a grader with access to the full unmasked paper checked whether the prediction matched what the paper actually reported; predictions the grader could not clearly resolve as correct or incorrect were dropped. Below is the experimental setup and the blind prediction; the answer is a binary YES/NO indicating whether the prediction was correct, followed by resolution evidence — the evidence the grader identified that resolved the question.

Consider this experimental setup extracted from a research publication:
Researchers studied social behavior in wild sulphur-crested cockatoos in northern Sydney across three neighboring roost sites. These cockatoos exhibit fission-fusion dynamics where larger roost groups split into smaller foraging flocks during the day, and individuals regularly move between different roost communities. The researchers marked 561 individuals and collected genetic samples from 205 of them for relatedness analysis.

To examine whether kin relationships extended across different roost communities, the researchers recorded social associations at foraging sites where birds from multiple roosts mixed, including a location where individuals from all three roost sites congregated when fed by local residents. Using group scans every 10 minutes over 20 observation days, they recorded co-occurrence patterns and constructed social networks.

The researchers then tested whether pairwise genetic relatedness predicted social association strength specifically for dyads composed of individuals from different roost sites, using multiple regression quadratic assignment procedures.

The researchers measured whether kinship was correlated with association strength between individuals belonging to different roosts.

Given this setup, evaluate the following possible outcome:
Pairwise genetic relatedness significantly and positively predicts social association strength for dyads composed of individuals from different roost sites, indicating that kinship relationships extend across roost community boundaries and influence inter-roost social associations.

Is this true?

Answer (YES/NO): YES